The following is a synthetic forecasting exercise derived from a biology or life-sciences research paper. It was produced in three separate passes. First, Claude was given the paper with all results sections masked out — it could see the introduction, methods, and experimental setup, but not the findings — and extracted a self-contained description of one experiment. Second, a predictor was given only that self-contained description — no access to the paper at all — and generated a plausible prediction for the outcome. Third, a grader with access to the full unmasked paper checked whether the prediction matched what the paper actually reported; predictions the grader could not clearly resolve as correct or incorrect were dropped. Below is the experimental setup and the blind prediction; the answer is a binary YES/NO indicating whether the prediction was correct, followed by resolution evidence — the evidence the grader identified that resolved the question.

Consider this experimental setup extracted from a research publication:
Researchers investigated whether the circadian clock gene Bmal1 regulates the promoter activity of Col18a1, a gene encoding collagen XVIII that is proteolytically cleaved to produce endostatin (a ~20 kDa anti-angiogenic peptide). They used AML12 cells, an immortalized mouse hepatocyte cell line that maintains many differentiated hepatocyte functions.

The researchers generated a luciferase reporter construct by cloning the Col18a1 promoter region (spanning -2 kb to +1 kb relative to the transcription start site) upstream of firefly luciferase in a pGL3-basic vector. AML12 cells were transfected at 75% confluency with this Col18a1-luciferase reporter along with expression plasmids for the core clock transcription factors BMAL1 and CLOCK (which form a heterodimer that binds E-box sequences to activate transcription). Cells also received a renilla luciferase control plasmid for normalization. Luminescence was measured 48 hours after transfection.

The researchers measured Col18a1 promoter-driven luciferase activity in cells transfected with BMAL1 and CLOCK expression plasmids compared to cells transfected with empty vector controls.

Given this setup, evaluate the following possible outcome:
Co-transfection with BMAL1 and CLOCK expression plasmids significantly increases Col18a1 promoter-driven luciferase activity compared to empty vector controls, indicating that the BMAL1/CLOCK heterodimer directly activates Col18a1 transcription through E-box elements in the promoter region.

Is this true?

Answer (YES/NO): NO